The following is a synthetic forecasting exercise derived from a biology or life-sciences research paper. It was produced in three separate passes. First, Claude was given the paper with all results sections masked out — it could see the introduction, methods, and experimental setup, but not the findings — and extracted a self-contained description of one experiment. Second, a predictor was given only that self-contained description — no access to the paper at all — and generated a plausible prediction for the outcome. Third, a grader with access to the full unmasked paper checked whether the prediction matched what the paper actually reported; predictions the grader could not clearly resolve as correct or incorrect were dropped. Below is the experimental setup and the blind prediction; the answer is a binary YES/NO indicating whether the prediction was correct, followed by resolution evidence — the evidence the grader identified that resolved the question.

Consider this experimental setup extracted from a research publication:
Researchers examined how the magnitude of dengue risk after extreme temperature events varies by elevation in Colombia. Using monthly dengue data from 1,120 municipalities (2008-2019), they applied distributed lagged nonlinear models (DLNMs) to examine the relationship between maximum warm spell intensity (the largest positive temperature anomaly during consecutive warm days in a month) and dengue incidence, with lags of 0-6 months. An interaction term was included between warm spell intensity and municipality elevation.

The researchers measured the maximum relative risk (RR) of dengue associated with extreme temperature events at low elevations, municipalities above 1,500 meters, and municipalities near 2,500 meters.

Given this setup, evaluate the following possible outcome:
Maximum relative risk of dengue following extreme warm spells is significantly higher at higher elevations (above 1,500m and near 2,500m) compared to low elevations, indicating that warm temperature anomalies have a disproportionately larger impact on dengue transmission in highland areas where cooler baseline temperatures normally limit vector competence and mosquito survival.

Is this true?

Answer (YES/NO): NO